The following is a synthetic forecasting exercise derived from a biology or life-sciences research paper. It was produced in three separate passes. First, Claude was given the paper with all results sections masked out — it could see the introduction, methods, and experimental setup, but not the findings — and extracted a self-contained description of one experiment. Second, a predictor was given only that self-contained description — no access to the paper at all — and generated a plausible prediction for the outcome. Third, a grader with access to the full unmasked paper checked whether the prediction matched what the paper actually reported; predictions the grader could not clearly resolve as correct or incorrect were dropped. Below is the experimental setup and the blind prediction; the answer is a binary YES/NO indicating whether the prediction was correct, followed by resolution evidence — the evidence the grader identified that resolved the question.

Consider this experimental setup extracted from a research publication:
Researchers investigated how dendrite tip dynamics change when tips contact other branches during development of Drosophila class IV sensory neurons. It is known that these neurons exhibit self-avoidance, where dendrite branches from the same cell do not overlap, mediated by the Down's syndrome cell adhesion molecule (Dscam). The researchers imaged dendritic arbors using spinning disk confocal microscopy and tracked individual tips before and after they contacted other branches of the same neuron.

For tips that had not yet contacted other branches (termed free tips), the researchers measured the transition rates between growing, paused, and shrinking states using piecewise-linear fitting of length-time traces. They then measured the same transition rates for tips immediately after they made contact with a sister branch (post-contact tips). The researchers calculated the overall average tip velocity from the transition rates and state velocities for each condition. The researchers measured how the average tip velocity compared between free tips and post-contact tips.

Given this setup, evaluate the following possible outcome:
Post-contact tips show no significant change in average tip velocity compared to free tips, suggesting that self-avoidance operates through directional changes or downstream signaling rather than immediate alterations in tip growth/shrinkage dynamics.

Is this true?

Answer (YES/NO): NO